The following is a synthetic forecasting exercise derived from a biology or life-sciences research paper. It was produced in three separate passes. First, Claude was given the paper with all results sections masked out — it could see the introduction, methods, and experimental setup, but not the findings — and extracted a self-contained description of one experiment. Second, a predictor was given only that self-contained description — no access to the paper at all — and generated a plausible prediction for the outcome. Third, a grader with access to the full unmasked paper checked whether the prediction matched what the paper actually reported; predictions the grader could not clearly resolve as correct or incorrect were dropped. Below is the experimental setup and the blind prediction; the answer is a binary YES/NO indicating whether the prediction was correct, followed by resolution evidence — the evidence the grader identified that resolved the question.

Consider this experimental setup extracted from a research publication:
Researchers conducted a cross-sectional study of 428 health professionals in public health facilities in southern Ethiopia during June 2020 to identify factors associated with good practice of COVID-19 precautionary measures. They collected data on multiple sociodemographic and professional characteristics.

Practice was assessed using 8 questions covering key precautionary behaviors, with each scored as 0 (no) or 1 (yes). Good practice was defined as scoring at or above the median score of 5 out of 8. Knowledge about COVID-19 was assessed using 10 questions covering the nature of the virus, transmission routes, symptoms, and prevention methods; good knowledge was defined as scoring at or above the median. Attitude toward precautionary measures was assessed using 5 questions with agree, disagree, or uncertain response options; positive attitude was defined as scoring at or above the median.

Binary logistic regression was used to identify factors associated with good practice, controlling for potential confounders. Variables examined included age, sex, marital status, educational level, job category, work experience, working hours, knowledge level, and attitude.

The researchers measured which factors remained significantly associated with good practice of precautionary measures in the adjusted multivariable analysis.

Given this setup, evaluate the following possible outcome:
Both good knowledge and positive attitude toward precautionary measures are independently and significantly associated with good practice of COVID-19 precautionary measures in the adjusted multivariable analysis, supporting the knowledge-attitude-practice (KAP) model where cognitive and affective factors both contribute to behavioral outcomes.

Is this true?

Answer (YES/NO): YES